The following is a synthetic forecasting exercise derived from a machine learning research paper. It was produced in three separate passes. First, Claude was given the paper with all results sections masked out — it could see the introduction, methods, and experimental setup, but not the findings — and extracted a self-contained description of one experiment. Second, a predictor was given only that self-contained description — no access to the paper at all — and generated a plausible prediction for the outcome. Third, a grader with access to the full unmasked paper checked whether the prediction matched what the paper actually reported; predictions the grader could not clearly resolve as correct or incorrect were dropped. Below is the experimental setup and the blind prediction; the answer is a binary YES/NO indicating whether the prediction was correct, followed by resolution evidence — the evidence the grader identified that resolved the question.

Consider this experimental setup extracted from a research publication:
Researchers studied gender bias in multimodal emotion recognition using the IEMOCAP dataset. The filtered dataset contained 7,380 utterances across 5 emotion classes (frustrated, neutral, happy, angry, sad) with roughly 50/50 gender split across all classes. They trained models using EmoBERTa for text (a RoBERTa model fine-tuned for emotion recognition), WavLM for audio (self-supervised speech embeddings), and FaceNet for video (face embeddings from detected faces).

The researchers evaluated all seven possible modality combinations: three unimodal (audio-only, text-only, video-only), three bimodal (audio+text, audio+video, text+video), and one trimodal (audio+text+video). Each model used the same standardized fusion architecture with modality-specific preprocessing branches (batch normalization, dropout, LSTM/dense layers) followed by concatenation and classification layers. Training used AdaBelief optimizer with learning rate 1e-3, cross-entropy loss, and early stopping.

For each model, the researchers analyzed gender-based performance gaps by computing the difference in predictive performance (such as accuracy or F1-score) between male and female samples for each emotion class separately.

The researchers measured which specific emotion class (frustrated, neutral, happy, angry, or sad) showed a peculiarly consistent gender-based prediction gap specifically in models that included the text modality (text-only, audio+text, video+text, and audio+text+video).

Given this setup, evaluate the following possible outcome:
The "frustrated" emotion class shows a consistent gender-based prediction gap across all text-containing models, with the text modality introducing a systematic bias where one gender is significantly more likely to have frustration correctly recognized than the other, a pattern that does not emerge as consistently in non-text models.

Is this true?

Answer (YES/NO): NO